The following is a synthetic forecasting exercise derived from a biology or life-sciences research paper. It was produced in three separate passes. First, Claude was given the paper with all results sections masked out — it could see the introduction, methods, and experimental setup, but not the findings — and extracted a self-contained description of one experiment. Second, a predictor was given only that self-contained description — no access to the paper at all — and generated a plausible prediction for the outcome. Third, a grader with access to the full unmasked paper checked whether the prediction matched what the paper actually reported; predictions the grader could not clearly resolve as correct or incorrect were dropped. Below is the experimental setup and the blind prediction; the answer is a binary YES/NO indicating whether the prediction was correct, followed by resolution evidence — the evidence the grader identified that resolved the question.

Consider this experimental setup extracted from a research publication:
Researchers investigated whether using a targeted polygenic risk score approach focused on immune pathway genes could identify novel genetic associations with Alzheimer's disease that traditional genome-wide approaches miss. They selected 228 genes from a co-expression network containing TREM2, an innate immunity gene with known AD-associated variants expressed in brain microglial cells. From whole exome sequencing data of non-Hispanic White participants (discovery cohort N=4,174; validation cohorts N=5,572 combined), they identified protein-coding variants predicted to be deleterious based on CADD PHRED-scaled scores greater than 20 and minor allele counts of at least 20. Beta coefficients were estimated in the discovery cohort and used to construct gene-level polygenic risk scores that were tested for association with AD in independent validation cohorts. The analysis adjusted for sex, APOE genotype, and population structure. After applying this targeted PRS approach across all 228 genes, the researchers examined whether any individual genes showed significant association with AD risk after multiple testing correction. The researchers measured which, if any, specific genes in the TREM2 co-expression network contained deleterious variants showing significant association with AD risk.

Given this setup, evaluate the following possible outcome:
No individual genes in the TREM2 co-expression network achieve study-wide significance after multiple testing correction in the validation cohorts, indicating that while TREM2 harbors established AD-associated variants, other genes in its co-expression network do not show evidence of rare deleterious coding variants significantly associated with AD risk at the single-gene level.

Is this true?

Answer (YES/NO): NO